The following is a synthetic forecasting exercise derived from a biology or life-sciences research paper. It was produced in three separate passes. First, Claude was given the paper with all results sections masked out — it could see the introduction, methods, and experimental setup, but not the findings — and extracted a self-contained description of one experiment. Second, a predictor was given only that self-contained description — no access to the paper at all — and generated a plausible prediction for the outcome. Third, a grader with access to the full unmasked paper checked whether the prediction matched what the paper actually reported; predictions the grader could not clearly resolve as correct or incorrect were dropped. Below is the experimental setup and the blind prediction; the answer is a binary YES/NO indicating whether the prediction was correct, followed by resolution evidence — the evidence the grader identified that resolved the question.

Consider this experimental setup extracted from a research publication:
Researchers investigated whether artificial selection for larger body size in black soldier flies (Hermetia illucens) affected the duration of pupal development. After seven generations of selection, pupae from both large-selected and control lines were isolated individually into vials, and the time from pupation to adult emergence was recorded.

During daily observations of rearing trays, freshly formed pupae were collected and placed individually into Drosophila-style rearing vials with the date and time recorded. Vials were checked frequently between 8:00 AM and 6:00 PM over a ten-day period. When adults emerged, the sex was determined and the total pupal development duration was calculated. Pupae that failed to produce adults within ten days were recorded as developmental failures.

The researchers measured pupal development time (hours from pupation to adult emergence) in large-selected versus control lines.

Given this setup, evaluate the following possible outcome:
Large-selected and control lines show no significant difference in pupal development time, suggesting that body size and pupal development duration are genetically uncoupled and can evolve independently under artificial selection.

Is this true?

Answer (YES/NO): NO